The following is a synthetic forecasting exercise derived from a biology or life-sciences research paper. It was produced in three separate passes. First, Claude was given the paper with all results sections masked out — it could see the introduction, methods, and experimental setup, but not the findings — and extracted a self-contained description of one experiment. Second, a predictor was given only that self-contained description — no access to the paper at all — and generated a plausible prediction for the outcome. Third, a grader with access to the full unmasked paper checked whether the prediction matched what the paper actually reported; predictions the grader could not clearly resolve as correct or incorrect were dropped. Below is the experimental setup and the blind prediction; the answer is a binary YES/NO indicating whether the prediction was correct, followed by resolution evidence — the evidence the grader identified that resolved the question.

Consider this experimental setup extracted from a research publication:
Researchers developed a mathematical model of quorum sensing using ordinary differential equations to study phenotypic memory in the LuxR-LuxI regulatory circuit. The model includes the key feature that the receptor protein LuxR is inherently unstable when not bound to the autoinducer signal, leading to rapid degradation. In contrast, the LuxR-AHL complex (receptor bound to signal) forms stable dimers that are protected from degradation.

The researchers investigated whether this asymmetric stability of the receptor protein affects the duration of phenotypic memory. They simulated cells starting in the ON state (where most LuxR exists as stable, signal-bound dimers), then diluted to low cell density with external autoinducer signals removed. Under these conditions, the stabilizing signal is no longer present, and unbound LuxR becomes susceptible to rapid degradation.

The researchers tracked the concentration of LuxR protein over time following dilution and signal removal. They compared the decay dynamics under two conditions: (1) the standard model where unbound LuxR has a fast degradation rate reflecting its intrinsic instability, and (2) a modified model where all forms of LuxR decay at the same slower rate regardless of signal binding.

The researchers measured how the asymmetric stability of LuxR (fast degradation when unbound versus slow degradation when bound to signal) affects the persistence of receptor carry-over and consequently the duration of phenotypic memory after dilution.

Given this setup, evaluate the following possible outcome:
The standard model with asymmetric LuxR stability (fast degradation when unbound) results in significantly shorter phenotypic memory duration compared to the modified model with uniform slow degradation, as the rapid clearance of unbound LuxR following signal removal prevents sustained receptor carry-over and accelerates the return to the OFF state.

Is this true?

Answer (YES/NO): YES